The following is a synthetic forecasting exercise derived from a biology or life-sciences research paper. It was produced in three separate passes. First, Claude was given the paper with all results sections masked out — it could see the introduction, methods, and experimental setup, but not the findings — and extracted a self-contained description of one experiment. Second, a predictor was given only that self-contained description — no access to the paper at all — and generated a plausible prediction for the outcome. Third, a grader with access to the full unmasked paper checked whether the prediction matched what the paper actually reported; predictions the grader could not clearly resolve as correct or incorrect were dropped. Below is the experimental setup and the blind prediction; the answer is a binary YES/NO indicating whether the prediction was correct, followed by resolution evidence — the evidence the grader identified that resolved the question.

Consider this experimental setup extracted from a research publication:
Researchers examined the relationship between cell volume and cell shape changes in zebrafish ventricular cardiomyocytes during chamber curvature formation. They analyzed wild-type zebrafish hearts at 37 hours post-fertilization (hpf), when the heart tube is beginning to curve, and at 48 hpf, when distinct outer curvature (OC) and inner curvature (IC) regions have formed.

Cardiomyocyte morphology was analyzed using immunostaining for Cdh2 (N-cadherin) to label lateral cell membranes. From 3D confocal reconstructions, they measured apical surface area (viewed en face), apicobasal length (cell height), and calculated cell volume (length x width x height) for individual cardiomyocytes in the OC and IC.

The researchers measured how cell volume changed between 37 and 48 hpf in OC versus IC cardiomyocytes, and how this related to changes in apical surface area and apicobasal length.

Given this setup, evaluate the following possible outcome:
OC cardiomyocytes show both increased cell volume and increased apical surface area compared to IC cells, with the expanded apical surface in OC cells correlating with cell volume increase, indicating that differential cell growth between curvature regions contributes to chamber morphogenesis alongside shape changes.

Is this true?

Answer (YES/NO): NO